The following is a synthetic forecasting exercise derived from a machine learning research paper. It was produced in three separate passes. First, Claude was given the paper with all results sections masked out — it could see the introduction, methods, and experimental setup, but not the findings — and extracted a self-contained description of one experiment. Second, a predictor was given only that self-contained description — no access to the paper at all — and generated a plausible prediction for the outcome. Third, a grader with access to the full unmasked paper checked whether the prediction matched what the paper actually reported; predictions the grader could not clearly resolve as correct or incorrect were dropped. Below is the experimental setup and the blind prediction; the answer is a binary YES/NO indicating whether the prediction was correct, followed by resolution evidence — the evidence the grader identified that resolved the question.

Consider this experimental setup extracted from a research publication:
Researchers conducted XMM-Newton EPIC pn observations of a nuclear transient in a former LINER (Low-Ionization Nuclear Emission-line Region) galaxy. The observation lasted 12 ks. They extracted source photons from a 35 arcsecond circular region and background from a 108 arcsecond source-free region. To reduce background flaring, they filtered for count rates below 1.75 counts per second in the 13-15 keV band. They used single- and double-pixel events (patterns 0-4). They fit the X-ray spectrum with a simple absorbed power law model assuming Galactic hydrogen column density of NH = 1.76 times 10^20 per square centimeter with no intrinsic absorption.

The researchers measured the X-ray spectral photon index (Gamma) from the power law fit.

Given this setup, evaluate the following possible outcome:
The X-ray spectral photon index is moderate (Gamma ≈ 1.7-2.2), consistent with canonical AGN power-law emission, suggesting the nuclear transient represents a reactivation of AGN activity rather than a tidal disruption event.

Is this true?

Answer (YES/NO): NO